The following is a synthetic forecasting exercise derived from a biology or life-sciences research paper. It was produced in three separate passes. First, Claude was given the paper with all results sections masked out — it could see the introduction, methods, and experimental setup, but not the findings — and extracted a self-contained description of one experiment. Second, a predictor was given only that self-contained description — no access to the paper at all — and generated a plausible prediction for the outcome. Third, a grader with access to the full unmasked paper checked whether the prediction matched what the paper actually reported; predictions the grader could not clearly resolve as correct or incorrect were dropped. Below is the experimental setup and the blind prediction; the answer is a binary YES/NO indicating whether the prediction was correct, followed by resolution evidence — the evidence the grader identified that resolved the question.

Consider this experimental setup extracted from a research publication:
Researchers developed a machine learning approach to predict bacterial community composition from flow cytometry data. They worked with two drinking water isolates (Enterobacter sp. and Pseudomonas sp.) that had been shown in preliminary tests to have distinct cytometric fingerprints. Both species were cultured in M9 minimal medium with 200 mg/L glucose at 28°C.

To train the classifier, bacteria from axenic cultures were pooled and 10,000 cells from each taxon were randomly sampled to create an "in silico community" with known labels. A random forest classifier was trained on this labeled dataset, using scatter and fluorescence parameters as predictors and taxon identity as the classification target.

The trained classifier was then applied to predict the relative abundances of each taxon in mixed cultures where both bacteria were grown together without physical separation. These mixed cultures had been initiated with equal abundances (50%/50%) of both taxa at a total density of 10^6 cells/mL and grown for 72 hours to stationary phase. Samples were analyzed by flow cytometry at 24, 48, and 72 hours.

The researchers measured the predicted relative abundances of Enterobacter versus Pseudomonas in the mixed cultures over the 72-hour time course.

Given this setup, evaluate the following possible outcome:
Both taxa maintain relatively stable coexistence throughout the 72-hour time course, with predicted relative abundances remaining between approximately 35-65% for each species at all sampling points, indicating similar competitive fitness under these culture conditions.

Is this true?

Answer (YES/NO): NO